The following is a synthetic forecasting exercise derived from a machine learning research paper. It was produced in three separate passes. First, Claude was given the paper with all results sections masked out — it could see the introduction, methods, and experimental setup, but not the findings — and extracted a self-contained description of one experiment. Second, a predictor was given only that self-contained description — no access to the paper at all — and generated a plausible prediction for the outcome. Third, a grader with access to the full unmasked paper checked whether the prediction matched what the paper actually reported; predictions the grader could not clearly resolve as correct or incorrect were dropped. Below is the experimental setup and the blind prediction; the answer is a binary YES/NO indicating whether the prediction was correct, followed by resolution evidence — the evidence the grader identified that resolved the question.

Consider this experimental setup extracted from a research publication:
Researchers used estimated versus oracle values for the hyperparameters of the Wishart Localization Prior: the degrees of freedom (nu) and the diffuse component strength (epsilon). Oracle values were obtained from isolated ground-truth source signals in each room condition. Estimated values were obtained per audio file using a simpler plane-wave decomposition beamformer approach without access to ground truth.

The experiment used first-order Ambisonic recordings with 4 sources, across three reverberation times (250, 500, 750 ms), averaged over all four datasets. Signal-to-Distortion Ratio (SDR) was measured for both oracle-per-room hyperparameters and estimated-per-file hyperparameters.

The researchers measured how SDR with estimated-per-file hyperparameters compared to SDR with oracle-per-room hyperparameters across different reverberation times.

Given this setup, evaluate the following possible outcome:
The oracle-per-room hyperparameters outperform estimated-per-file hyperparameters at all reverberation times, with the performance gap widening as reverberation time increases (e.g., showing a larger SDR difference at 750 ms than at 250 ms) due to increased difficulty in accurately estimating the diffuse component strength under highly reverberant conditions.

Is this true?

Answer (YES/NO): NO